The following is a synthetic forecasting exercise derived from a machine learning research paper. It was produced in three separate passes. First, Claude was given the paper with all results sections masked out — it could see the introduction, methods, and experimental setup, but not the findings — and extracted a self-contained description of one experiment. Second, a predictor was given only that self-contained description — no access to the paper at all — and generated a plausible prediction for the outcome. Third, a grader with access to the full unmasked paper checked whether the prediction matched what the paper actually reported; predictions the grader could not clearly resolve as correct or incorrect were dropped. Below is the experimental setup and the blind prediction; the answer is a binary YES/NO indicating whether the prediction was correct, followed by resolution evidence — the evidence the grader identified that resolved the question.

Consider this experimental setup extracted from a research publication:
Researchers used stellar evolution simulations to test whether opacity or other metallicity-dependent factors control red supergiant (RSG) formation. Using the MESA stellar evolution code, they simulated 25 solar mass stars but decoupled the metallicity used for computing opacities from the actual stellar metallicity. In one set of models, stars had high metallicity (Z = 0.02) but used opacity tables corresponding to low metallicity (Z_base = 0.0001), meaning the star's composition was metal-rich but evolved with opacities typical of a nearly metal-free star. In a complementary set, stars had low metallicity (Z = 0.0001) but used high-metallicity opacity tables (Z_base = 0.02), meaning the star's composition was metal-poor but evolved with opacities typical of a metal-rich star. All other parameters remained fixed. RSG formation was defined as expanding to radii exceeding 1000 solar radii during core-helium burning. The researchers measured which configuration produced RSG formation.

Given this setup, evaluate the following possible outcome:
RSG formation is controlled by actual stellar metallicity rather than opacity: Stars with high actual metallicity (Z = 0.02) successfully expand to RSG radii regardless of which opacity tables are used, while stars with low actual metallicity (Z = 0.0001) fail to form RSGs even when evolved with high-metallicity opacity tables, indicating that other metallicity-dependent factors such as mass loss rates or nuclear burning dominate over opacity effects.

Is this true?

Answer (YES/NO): YES